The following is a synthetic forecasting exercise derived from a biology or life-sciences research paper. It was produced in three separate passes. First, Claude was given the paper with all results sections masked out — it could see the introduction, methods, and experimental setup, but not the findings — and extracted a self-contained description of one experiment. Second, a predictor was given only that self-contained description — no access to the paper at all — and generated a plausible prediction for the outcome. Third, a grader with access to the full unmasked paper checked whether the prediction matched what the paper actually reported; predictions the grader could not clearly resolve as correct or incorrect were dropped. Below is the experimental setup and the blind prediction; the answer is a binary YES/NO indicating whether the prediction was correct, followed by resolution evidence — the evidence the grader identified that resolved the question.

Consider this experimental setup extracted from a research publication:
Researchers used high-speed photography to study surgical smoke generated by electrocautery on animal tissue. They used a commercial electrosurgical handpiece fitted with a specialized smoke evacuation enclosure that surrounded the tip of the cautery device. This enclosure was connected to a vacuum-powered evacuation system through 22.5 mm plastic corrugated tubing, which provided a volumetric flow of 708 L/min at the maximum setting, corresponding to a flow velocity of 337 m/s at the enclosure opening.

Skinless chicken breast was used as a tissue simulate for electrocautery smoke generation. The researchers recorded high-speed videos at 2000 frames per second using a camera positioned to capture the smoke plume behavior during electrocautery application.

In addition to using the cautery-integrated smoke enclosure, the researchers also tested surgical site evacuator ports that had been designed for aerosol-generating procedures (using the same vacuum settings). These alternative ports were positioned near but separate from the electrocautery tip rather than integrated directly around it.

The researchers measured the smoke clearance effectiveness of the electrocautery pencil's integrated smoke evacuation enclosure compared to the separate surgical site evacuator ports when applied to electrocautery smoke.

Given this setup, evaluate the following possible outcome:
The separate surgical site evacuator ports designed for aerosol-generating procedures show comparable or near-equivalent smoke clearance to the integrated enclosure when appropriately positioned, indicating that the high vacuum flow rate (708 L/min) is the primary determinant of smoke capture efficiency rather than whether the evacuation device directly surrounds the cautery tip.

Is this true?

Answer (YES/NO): NO